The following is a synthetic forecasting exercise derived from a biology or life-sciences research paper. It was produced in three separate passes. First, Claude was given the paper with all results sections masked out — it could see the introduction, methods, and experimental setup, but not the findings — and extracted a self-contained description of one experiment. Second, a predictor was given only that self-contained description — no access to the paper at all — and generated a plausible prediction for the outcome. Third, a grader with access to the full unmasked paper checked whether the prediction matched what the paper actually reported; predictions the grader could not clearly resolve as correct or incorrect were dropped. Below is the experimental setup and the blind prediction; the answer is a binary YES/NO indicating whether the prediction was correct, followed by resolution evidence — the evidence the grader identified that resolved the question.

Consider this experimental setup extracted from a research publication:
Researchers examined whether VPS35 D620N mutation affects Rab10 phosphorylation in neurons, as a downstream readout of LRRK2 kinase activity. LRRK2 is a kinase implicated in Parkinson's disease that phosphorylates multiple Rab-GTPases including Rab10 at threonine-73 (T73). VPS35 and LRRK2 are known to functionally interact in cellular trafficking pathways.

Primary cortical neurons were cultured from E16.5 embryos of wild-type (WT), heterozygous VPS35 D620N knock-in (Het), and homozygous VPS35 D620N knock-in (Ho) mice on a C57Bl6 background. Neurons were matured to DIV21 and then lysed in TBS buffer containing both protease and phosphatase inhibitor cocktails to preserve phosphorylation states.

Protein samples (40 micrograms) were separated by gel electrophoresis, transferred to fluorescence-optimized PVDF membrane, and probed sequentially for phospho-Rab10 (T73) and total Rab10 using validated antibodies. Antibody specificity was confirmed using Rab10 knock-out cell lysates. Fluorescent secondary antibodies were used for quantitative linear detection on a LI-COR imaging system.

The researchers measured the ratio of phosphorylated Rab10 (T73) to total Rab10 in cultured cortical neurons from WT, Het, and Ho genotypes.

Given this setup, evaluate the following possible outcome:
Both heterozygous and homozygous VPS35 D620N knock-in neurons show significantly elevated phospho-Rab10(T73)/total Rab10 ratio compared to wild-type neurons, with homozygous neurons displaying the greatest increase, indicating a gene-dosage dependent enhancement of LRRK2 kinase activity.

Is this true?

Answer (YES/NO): NO